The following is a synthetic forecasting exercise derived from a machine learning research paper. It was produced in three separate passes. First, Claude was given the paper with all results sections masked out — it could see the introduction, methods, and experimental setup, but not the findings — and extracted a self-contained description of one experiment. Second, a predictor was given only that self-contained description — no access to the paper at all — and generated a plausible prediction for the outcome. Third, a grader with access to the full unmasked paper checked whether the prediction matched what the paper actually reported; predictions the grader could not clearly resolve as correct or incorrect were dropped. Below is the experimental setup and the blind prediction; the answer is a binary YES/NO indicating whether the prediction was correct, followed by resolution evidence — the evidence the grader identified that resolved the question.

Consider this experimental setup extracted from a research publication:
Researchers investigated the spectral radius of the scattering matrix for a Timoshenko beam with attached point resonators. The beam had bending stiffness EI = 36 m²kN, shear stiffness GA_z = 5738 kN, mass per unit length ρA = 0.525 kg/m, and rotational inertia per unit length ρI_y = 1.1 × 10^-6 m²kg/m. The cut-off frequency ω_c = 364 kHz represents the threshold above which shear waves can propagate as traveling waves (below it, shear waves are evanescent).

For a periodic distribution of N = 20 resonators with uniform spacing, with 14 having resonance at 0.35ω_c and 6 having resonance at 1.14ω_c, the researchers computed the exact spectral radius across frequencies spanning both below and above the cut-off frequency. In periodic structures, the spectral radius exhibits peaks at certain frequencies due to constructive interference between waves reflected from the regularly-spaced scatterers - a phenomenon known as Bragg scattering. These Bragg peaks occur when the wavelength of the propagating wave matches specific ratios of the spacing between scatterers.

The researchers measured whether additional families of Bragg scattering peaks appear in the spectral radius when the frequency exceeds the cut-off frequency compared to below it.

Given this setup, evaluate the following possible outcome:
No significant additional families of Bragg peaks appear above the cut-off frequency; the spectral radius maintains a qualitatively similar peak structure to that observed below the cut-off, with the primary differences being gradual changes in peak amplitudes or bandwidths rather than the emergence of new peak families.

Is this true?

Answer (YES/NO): NO